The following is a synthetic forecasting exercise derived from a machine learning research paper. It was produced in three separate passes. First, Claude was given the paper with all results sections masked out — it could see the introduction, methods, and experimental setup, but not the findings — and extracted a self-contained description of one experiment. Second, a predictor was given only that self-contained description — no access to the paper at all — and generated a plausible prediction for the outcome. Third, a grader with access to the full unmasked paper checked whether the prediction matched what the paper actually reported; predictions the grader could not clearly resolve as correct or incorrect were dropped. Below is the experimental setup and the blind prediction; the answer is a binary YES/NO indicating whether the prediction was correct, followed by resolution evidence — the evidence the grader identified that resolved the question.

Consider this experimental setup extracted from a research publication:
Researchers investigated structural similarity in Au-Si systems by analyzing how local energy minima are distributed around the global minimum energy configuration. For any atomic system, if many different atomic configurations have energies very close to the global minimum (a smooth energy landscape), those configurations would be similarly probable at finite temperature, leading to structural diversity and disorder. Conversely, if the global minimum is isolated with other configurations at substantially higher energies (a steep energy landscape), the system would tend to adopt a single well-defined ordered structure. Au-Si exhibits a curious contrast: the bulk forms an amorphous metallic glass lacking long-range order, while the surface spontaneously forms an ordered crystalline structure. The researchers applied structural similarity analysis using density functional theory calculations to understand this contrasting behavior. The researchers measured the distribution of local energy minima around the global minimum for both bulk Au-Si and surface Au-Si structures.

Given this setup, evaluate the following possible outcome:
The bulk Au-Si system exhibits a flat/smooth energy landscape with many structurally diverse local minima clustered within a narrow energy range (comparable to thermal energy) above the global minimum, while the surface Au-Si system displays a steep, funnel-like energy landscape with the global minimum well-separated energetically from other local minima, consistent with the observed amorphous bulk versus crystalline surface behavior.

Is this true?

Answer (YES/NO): NO